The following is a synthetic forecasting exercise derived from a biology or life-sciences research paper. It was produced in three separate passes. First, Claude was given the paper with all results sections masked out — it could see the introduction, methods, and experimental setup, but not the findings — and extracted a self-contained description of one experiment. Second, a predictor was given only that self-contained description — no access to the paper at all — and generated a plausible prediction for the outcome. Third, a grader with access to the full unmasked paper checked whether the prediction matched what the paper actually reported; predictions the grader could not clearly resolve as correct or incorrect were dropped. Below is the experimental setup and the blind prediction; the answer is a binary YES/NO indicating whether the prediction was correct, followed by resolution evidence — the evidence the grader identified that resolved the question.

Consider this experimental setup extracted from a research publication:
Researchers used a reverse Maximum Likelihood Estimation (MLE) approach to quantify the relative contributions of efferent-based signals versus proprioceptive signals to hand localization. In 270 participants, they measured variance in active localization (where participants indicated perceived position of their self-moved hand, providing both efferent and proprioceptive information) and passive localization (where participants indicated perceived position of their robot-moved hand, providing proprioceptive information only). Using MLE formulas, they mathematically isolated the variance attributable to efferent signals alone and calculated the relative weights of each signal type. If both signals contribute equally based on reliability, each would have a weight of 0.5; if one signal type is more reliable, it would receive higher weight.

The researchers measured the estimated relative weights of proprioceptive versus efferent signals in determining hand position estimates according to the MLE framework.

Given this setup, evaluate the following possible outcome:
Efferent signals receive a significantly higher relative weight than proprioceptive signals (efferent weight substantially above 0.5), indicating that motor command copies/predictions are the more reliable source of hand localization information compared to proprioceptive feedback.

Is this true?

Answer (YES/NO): NO